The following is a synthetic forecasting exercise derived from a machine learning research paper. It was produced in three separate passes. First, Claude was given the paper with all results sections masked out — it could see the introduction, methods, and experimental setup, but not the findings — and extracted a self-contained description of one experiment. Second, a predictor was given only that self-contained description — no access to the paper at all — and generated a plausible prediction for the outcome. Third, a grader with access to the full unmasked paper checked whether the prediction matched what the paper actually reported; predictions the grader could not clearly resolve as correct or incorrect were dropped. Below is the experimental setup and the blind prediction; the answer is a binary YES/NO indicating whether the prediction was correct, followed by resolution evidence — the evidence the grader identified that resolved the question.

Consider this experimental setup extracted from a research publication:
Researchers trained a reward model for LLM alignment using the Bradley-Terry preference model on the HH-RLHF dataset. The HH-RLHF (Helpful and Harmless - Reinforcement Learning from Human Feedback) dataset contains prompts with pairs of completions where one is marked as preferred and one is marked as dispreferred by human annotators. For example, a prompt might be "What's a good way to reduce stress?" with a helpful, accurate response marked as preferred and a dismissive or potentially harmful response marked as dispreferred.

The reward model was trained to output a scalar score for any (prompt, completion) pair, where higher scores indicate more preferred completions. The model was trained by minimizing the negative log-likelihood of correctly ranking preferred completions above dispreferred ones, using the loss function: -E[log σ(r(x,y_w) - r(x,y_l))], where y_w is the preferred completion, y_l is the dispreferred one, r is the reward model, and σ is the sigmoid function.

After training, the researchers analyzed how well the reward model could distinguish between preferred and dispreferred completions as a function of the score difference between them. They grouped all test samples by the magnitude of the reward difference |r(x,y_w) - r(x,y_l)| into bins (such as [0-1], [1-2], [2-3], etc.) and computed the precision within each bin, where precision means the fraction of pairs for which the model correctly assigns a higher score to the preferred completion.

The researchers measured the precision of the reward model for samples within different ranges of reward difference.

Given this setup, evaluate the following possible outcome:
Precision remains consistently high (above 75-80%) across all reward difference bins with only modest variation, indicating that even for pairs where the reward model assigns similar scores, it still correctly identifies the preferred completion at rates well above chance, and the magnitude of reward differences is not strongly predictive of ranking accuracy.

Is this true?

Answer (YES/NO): NO